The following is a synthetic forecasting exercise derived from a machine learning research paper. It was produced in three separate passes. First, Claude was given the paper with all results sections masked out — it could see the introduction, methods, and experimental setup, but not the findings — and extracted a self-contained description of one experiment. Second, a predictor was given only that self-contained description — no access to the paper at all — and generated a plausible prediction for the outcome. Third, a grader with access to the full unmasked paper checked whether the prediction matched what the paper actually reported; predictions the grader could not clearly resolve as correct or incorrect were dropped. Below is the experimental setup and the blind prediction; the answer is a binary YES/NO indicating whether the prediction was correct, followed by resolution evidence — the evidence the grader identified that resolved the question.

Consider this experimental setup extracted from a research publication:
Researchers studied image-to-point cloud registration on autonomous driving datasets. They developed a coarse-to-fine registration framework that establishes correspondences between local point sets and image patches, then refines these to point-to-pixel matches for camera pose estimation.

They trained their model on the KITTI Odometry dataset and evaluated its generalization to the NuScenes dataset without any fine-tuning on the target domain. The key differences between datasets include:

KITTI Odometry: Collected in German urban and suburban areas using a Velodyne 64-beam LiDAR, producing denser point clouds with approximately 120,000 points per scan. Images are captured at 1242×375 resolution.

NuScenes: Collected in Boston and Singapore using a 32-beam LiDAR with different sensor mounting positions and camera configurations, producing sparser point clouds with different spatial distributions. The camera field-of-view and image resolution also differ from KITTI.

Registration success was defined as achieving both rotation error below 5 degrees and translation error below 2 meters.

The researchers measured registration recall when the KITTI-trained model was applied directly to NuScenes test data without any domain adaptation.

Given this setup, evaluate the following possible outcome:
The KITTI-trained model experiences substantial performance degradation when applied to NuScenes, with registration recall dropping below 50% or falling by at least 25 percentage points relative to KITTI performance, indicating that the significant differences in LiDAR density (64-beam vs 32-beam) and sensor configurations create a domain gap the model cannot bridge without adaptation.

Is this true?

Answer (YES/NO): NO